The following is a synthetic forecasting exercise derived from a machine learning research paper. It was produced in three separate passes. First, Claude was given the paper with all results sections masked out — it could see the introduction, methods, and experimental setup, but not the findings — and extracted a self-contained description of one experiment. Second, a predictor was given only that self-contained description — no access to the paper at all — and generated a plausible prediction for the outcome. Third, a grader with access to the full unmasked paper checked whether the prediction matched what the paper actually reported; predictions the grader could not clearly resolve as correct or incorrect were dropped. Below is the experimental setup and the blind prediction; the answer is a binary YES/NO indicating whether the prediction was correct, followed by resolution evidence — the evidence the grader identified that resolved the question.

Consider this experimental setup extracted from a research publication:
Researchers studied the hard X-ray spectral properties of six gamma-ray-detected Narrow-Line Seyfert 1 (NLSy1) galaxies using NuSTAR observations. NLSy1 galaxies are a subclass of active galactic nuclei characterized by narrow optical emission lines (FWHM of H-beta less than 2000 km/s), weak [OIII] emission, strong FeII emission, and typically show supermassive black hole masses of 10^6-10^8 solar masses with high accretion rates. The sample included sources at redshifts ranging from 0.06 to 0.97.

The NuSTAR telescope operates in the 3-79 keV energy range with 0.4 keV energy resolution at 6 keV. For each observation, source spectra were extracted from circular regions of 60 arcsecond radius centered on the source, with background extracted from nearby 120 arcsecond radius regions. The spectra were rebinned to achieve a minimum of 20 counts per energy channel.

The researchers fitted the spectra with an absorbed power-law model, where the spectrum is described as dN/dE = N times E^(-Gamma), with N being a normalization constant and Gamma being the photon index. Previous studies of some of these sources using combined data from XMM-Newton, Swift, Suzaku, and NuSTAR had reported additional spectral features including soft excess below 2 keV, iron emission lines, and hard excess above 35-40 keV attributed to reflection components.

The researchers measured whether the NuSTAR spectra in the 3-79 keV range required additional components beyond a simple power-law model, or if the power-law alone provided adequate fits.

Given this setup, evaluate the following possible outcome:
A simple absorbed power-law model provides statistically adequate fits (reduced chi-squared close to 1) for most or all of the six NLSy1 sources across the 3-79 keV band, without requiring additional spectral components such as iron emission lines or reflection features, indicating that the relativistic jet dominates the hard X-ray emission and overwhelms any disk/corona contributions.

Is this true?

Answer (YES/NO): YES